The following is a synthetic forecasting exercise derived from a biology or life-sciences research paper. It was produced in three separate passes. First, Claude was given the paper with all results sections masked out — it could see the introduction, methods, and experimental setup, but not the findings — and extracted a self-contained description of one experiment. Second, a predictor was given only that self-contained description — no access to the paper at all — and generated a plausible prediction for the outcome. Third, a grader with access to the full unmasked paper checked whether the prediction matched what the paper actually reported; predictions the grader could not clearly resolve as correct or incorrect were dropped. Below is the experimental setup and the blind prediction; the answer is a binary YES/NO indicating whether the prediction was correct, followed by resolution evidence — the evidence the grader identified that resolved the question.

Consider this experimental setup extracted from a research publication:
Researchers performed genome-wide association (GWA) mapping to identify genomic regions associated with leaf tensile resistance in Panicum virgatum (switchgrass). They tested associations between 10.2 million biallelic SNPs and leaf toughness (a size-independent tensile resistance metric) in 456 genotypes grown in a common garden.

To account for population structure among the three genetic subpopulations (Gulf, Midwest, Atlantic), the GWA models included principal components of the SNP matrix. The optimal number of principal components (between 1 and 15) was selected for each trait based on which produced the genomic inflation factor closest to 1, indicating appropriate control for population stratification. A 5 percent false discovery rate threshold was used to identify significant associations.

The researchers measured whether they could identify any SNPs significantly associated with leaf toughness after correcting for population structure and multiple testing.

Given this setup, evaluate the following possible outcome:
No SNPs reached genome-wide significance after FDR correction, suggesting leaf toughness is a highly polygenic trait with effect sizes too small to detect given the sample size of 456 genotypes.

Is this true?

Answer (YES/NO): YES